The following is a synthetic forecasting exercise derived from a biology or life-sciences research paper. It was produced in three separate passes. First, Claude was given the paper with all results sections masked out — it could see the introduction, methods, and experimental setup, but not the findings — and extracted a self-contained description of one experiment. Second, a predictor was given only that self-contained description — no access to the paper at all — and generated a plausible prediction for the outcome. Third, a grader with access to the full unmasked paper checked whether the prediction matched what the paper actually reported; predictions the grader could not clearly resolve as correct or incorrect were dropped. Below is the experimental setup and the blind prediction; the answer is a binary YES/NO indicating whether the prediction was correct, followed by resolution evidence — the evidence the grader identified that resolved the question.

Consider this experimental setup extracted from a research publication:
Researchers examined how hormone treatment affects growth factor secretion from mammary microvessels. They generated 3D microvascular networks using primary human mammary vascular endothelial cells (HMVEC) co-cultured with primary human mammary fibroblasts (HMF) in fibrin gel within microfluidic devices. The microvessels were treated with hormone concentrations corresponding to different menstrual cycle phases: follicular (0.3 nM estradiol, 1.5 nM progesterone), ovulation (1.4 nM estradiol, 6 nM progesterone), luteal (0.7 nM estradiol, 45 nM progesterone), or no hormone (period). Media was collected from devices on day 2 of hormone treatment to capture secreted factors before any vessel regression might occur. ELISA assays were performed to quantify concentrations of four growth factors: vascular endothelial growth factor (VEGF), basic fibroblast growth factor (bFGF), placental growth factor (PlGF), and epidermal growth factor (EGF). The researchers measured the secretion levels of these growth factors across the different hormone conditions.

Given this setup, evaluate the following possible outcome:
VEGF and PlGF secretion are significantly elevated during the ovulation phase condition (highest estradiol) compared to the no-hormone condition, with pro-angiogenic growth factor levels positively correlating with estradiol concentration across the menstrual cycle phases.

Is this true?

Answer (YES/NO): NO